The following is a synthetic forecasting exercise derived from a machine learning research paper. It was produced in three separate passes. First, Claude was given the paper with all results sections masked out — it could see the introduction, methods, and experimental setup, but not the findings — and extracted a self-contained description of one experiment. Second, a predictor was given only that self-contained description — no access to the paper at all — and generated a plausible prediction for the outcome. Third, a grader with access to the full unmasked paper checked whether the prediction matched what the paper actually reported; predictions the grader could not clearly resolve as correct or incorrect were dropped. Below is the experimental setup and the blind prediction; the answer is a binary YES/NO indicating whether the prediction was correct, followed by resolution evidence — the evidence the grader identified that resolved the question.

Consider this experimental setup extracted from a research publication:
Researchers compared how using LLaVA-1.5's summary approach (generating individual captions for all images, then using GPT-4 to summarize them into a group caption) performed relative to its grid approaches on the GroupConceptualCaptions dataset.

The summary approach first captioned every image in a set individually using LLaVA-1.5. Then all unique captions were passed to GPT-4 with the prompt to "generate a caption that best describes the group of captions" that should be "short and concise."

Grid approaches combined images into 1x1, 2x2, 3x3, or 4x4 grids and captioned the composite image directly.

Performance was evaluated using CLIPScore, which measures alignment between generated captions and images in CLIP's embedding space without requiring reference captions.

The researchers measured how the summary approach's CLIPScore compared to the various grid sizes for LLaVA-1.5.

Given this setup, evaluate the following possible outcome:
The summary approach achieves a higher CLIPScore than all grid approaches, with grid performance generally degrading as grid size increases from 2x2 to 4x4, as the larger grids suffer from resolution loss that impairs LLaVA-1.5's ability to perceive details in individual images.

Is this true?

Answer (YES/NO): NO